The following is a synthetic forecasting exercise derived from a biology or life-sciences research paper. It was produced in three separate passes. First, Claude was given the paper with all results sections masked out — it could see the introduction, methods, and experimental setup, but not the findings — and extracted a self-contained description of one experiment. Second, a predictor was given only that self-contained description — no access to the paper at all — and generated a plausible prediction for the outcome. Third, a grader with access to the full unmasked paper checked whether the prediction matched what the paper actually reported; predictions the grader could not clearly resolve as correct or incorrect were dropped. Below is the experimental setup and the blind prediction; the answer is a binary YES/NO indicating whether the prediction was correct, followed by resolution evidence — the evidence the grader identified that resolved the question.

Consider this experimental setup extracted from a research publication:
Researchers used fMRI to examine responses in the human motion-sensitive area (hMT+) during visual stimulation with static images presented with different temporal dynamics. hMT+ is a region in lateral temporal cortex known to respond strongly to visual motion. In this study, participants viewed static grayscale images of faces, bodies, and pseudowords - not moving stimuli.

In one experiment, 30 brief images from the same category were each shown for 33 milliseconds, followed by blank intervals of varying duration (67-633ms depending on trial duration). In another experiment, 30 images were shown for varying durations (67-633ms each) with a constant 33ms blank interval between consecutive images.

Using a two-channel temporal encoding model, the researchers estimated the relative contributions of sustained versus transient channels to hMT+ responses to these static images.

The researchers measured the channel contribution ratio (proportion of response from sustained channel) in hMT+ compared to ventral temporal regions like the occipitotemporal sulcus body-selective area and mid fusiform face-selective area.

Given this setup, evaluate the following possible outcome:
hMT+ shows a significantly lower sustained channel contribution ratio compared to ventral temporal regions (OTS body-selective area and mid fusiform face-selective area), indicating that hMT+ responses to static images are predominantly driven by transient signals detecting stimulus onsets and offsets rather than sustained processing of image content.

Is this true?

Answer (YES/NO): YES